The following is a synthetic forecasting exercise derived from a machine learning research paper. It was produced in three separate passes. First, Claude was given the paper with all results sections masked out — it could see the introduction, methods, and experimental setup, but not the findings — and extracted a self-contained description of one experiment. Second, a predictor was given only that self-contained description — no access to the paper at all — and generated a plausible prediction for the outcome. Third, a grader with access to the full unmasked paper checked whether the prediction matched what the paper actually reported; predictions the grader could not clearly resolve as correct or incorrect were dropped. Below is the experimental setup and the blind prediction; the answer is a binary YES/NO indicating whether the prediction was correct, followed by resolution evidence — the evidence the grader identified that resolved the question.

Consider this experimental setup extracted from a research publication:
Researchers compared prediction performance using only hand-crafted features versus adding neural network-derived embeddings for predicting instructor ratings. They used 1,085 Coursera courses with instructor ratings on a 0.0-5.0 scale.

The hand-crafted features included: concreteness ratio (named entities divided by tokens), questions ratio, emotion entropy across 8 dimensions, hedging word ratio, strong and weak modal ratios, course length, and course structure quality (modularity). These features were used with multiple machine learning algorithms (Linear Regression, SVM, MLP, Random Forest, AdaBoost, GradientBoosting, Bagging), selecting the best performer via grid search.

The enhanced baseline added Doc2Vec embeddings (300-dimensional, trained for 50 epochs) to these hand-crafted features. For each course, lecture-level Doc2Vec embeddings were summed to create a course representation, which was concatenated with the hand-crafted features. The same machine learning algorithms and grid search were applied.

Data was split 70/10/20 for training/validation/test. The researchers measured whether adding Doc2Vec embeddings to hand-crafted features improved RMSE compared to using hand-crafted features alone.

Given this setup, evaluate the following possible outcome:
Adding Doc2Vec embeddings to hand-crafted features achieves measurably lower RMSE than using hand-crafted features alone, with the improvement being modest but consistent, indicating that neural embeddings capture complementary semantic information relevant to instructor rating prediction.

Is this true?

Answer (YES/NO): NO